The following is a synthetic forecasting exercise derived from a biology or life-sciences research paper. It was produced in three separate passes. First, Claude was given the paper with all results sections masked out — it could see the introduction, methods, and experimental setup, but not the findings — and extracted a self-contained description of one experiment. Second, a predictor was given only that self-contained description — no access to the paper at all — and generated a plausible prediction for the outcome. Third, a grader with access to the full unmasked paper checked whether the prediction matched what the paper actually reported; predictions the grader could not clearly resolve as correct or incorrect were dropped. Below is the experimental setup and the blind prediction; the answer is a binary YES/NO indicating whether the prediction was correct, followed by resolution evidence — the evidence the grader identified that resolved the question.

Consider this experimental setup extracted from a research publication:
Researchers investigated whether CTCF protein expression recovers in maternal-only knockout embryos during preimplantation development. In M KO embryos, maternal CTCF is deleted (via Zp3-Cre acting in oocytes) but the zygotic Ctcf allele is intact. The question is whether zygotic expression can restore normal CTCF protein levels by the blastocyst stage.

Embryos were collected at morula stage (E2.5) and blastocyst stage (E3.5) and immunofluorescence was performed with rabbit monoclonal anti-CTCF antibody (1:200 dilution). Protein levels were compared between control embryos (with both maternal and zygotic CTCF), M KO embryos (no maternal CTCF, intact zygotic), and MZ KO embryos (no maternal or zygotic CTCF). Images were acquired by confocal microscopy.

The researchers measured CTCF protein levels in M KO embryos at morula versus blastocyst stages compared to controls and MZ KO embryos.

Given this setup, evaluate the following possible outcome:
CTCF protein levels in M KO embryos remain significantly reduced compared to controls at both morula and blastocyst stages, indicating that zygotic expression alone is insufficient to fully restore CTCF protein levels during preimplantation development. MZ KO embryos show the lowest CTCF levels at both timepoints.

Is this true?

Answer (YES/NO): NO